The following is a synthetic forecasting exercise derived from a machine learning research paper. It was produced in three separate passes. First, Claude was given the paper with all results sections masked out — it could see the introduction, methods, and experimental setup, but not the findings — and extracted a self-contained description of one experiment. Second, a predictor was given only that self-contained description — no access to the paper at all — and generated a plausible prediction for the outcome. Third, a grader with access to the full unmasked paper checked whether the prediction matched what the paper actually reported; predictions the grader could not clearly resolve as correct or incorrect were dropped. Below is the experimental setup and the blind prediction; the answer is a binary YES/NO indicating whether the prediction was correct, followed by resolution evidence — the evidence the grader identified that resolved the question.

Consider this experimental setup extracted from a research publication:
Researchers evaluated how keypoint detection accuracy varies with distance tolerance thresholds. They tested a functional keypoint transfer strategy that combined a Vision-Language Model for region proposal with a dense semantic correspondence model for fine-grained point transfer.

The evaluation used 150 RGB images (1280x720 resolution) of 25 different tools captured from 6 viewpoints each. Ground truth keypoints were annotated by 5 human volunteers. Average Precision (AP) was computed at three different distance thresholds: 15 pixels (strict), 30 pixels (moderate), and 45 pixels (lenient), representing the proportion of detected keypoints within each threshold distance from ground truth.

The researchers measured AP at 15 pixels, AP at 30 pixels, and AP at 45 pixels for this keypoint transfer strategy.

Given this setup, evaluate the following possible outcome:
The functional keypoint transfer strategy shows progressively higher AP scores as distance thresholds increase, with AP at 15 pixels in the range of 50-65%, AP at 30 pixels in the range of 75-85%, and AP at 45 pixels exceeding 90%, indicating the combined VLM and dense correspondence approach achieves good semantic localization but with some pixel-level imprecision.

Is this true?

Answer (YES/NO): NO